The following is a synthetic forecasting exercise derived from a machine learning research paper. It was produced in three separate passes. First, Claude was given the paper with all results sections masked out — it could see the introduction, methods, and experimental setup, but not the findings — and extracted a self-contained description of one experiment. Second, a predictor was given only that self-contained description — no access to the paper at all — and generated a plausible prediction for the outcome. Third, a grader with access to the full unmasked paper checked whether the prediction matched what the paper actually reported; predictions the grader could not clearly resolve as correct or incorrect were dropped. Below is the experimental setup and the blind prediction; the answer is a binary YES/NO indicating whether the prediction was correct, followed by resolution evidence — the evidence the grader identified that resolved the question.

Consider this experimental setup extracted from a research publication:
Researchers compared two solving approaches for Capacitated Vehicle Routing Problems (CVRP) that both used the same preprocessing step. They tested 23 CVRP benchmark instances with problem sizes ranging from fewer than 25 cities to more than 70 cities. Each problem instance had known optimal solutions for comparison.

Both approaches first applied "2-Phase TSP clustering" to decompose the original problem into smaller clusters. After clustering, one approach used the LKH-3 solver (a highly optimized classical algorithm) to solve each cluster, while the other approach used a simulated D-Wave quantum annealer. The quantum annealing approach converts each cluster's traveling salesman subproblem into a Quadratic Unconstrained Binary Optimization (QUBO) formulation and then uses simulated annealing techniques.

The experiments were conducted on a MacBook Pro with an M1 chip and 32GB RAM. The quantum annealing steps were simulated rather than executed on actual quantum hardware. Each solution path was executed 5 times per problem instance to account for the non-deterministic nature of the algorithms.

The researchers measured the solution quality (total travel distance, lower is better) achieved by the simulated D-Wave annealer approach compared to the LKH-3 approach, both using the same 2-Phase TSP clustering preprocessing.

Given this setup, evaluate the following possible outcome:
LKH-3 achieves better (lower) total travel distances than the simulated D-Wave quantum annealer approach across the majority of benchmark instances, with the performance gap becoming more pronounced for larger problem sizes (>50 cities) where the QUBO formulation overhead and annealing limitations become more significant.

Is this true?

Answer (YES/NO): YES